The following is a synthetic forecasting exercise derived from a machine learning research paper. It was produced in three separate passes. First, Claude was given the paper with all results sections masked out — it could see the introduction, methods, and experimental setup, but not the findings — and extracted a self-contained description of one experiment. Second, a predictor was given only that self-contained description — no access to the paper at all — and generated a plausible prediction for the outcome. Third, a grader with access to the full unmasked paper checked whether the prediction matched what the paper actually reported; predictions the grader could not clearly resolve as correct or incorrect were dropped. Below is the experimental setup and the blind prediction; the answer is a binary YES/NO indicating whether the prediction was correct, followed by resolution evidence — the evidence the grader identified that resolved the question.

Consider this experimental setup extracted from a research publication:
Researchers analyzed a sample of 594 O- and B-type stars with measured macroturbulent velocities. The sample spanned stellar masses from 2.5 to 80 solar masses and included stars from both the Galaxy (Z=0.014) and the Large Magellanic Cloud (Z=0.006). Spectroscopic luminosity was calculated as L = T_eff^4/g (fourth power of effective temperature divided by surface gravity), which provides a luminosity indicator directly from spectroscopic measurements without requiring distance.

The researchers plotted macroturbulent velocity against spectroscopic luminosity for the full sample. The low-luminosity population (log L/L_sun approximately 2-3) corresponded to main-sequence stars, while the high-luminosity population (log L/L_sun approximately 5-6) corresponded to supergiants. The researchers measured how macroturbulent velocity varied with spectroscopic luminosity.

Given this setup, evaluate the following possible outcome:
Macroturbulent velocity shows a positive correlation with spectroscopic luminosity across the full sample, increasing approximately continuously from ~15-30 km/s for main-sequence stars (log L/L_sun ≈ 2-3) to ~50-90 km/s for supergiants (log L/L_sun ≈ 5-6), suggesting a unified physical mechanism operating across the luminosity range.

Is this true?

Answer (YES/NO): NO